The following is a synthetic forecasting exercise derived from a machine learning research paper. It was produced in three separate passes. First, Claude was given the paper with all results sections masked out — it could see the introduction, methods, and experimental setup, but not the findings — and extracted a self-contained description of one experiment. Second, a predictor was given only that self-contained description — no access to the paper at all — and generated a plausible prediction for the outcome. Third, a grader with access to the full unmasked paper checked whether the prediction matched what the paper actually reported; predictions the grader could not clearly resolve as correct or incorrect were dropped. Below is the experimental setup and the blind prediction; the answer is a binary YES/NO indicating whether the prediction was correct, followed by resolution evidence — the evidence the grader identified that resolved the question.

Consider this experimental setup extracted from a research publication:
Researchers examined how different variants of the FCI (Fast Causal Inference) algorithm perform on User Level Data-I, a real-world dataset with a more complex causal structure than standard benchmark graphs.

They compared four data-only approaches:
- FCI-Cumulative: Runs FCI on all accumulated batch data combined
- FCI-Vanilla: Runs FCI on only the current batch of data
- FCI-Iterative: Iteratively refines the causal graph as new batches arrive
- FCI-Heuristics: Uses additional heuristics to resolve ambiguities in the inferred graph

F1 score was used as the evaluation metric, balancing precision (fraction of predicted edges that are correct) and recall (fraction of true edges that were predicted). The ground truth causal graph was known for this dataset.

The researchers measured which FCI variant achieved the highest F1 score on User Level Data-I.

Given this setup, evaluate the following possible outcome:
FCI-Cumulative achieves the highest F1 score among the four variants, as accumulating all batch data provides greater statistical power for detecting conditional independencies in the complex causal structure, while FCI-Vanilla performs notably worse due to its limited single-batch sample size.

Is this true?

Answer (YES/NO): NO